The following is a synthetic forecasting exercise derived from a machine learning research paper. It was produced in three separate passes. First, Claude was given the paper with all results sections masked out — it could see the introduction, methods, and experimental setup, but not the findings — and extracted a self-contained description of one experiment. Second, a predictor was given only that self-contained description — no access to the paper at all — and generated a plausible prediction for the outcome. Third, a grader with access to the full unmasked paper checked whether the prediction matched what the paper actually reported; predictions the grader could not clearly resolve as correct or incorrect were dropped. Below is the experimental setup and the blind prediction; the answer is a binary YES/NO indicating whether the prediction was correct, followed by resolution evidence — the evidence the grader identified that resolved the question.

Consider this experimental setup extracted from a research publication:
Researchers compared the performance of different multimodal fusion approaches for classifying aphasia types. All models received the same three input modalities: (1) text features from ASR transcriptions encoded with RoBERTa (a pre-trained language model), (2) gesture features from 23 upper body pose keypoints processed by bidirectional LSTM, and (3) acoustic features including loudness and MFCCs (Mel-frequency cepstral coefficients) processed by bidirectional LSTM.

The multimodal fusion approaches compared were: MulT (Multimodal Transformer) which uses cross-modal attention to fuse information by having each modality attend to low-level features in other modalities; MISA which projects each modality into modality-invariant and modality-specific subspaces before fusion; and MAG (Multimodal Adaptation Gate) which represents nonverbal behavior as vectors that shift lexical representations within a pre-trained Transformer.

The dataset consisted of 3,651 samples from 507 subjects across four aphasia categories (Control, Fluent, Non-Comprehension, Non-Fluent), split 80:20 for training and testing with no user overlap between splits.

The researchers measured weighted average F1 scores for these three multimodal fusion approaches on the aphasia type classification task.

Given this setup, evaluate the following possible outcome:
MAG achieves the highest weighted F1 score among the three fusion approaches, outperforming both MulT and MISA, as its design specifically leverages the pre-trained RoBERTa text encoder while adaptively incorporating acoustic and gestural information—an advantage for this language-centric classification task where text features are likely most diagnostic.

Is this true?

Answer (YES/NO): NO